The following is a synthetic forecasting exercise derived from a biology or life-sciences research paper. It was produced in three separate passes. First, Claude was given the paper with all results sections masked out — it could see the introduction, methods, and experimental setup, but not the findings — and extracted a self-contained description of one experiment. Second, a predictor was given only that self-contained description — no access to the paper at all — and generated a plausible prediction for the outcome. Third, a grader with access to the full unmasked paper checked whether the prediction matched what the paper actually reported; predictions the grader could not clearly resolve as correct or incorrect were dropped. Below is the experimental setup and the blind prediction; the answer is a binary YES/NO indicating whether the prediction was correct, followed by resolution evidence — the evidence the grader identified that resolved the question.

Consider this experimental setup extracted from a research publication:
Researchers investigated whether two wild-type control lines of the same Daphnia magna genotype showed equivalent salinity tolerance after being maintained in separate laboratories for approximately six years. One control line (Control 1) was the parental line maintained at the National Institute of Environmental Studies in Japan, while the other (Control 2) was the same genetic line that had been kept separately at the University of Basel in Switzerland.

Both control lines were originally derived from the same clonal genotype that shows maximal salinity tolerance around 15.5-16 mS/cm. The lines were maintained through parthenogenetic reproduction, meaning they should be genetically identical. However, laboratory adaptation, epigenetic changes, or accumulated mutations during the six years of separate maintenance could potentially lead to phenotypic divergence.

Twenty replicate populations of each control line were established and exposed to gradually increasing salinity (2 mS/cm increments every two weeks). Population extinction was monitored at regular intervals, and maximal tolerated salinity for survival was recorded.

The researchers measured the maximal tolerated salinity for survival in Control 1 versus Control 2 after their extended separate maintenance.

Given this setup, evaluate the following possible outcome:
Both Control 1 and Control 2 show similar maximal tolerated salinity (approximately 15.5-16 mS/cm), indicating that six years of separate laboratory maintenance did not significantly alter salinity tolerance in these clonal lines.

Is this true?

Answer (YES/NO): YES